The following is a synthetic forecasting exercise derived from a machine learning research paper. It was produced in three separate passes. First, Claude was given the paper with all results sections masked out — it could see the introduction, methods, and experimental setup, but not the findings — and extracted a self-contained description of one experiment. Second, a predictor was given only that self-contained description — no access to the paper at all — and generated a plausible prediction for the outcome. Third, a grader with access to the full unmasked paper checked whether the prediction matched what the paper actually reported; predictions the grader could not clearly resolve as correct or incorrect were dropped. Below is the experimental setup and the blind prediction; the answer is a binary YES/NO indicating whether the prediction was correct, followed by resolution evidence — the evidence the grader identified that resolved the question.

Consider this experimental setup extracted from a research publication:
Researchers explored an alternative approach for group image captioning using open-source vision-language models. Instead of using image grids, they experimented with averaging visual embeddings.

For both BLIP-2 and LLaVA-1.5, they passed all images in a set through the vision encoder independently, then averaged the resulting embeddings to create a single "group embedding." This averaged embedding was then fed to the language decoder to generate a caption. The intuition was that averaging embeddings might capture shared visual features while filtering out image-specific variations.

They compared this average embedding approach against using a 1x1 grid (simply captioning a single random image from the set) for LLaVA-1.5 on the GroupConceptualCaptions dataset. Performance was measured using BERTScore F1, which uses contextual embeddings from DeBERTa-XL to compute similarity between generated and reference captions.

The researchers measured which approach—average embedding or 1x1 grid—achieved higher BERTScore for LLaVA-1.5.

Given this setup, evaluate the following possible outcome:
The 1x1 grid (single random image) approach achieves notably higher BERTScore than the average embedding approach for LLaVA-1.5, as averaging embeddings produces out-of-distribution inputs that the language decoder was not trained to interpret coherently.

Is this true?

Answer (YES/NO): YES